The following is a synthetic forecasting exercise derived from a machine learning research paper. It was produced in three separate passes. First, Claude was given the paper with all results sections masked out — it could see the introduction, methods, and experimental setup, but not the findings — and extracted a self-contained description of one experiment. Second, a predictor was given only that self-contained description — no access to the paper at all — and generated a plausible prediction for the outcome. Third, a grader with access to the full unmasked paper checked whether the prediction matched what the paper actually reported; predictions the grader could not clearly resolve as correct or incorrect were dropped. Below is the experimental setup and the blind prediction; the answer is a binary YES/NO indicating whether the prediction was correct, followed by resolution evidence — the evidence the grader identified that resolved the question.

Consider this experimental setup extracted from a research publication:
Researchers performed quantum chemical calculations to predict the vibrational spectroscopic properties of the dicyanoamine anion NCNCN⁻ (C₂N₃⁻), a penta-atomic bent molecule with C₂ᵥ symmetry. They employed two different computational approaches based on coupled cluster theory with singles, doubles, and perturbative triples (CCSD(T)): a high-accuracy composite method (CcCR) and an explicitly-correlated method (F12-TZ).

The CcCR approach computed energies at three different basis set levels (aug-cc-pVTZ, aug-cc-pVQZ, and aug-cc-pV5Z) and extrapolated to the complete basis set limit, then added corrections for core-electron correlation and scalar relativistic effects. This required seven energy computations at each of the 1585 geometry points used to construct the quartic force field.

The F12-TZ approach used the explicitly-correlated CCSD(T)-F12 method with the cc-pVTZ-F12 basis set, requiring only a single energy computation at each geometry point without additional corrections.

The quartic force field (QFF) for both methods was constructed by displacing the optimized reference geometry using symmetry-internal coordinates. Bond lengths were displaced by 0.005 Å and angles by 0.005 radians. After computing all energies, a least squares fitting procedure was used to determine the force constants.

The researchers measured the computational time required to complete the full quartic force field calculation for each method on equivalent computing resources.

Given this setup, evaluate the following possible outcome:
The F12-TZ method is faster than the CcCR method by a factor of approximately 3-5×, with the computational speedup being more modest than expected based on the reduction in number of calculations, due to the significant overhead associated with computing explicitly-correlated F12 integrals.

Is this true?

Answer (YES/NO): NO